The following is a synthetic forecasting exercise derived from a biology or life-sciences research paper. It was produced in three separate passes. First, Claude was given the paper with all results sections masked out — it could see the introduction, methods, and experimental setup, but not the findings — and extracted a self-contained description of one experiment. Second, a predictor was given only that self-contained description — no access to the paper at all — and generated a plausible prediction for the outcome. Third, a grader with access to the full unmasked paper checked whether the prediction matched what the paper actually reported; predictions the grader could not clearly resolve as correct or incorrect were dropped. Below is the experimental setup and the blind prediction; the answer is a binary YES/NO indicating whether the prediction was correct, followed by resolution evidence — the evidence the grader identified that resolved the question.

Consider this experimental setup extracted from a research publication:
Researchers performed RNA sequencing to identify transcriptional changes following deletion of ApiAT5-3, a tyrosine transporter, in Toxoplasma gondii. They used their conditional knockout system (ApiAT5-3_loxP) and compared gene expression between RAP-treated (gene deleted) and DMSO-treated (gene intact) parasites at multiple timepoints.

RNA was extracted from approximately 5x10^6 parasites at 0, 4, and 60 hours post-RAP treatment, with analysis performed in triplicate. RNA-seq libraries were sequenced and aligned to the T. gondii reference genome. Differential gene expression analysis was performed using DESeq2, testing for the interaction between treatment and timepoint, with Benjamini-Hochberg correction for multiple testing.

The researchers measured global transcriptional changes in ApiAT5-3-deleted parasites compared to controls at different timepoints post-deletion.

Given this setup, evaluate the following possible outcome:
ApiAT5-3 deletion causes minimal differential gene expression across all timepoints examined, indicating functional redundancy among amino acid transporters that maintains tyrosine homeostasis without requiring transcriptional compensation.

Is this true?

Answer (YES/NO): NO